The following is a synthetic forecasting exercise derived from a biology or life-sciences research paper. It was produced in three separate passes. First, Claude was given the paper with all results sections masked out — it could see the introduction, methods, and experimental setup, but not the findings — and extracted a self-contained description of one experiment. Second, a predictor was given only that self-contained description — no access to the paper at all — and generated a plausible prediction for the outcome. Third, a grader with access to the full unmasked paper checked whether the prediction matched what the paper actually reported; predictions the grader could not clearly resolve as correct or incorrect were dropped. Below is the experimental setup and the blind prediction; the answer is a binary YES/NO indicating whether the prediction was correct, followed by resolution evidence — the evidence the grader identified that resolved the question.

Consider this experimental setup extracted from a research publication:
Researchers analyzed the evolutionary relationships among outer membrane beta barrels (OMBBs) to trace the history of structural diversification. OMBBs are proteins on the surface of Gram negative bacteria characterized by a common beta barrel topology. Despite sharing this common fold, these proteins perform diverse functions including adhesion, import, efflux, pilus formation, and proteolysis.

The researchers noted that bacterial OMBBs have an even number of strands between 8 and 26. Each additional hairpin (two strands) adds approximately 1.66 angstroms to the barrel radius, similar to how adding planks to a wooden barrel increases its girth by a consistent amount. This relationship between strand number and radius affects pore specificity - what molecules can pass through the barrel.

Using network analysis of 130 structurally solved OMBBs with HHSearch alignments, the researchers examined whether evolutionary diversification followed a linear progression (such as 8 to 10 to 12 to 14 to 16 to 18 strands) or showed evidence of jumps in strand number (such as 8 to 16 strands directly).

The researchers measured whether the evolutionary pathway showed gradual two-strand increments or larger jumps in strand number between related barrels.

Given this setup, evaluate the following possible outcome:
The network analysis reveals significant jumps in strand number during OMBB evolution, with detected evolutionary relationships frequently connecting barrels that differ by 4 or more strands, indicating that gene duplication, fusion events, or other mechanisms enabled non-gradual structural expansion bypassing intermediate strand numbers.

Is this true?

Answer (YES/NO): YES